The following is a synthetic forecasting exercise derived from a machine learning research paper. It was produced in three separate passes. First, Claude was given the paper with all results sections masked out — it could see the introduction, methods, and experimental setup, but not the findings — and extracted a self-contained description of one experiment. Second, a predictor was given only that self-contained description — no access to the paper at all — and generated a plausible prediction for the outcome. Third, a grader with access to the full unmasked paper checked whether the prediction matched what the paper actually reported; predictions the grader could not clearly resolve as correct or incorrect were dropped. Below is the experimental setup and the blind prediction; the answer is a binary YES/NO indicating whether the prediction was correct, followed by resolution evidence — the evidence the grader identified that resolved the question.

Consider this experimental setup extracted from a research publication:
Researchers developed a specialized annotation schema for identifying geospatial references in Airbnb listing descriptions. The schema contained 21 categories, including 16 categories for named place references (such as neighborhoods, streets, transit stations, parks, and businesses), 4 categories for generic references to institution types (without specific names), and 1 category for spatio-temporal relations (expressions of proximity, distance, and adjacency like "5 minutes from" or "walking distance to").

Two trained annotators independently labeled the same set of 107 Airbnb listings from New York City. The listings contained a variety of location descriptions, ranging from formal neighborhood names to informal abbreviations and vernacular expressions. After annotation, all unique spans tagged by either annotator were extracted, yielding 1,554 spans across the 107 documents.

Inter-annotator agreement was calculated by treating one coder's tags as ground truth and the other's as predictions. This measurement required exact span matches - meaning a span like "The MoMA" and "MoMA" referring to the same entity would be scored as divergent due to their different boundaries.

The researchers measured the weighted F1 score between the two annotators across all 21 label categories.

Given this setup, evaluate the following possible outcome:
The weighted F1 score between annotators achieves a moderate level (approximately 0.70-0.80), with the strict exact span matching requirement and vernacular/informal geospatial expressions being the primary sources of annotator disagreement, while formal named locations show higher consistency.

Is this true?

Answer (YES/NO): NO